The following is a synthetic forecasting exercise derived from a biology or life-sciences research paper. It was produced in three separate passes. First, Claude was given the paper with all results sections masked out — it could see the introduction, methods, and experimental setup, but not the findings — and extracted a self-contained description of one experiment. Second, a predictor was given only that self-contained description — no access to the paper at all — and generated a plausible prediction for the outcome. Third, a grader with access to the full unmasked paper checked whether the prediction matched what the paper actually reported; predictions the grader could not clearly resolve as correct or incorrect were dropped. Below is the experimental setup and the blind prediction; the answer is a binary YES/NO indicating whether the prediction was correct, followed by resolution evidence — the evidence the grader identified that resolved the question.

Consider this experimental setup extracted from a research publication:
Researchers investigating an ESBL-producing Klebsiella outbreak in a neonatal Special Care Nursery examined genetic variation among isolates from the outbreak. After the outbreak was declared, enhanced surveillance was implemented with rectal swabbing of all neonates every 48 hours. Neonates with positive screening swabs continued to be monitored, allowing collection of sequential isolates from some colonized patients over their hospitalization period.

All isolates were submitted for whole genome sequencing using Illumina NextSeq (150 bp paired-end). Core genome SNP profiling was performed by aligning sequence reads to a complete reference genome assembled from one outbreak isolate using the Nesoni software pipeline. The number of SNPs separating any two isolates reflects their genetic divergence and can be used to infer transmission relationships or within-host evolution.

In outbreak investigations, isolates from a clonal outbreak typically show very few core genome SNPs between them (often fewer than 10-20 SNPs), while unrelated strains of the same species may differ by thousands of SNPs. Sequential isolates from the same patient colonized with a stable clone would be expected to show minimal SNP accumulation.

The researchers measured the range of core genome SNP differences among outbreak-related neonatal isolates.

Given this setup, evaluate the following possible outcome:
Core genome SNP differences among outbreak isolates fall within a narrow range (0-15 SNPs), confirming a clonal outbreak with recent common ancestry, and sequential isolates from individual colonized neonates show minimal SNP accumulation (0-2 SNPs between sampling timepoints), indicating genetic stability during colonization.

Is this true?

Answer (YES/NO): NO